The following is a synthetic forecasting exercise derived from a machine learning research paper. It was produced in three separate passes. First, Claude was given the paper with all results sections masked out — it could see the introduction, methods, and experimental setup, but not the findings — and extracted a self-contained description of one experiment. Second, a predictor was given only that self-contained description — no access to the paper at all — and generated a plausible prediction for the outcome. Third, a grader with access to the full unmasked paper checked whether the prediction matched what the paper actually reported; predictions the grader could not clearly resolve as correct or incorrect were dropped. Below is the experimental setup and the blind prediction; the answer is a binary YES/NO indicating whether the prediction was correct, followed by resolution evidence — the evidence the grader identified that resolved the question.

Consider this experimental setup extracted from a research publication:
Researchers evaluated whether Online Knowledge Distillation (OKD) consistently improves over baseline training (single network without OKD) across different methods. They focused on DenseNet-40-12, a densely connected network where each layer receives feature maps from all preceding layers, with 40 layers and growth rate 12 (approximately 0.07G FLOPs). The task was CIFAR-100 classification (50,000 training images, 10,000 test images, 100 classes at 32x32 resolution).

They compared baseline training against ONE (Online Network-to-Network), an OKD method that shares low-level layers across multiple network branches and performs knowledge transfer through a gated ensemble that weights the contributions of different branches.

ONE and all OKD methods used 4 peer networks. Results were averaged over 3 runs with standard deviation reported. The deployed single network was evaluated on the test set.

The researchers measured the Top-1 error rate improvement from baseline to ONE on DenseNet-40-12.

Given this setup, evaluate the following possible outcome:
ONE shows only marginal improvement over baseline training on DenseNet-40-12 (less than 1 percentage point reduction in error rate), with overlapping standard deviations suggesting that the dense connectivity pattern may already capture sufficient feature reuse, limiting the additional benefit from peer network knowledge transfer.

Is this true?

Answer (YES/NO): YES